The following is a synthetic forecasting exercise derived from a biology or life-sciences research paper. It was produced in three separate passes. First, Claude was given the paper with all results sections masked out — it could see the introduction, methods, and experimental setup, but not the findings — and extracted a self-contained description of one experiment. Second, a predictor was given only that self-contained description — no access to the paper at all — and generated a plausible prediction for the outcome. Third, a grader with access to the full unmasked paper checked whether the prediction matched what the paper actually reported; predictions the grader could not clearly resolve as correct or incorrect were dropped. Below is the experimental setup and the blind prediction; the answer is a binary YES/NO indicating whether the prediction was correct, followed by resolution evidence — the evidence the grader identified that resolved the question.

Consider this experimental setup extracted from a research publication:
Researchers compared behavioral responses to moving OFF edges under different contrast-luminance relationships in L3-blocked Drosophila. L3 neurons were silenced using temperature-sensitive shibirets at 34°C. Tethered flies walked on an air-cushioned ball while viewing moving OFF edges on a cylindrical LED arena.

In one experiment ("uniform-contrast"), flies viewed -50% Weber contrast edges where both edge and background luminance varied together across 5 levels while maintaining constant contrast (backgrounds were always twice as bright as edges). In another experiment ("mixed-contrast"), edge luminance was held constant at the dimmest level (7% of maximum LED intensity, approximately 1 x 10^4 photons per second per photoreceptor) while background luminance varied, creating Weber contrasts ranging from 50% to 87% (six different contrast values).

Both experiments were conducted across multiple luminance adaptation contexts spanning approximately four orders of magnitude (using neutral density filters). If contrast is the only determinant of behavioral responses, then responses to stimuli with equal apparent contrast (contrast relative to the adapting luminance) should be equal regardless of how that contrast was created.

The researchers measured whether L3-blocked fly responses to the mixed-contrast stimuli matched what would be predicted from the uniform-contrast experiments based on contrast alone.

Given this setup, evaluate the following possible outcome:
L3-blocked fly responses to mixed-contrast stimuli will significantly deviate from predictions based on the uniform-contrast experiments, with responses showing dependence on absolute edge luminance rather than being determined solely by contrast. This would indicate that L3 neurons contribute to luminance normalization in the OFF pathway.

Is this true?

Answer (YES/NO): YES